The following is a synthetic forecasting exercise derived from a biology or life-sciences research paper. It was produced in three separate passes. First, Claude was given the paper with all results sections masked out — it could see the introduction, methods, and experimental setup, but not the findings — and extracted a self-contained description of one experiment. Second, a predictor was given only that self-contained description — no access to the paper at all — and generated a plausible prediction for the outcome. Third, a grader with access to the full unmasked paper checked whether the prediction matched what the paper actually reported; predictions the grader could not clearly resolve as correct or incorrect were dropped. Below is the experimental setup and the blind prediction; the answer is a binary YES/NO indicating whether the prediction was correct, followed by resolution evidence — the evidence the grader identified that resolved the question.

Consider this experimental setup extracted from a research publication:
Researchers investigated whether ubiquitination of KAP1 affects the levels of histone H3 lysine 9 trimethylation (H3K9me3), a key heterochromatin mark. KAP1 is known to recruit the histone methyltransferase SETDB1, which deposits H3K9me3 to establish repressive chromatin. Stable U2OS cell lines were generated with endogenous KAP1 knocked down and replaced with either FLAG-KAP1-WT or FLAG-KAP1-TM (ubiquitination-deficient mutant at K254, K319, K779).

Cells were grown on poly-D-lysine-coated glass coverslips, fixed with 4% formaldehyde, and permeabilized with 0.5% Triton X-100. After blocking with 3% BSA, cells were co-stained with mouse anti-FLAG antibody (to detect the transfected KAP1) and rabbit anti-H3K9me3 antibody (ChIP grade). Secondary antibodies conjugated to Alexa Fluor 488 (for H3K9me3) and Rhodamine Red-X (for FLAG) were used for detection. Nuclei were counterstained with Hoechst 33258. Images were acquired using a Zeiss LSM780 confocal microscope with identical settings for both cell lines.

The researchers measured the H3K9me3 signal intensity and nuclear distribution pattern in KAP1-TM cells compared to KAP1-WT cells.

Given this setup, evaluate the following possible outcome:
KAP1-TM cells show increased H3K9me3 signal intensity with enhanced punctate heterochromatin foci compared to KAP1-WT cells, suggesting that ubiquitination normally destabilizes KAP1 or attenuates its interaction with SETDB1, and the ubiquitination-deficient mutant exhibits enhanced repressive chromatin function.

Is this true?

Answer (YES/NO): NO